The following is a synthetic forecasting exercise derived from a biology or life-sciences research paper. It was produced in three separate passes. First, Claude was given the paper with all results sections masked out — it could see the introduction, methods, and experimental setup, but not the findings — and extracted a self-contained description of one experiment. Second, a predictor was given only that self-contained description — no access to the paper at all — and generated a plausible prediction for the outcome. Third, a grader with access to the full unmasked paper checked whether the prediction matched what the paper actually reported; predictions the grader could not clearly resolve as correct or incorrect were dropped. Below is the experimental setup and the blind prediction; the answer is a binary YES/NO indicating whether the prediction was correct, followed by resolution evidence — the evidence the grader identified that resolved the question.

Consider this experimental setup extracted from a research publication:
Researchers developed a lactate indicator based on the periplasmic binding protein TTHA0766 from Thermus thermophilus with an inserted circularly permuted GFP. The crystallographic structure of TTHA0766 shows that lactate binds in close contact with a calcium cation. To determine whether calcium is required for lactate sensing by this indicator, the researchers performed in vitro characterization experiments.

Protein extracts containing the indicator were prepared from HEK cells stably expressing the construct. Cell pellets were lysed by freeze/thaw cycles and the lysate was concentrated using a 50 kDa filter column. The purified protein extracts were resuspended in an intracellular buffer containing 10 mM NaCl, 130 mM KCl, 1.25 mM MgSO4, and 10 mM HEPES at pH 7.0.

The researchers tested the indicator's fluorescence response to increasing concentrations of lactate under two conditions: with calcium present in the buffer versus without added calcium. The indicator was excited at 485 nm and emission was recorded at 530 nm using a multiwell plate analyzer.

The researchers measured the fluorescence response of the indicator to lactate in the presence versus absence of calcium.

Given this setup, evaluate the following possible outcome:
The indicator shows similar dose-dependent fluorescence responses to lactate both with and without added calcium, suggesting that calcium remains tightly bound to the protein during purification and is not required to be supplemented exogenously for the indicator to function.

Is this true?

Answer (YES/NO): NO